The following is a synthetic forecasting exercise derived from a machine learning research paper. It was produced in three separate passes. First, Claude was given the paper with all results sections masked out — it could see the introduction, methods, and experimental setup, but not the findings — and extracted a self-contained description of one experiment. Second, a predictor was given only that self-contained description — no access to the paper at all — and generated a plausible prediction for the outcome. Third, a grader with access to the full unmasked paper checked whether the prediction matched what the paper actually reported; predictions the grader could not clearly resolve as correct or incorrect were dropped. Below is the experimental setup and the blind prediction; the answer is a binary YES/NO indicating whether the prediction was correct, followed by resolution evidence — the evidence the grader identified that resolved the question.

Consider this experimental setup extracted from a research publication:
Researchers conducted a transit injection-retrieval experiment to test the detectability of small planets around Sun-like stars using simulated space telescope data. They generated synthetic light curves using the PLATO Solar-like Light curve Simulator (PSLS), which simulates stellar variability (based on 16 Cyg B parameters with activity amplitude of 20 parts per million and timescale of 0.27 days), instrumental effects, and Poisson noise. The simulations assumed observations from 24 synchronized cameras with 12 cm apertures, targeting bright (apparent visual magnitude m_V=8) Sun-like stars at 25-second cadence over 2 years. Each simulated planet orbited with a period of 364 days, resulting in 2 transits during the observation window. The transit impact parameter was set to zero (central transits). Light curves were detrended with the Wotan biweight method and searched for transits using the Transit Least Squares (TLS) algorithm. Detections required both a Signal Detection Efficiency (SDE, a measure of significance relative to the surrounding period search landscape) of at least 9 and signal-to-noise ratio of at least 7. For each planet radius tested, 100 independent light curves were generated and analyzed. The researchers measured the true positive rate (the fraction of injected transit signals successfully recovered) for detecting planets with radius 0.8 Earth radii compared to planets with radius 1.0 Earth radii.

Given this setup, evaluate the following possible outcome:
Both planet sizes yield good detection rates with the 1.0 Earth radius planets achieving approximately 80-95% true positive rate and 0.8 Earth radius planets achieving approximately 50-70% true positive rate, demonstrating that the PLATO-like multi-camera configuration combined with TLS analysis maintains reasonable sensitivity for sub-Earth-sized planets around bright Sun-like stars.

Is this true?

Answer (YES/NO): NO